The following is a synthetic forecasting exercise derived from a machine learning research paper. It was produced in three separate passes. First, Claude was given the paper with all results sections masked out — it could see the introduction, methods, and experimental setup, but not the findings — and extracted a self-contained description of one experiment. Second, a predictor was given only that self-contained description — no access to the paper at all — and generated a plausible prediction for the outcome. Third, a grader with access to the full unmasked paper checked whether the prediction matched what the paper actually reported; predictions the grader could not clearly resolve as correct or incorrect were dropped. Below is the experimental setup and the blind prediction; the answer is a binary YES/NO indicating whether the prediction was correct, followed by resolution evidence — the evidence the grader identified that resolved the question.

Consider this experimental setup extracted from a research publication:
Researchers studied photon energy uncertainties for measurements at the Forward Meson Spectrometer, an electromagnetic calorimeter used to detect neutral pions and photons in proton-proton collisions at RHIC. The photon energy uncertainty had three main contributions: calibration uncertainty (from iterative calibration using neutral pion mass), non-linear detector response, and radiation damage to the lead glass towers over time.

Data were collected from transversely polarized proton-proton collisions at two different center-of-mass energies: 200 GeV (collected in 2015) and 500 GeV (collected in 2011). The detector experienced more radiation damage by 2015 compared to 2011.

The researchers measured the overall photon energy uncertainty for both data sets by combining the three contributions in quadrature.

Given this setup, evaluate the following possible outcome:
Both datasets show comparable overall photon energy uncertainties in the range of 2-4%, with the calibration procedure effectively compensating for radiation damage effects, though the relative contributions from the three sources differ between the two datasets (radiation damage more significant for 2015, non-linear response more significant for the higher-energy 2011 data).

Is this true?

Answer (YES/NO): NO